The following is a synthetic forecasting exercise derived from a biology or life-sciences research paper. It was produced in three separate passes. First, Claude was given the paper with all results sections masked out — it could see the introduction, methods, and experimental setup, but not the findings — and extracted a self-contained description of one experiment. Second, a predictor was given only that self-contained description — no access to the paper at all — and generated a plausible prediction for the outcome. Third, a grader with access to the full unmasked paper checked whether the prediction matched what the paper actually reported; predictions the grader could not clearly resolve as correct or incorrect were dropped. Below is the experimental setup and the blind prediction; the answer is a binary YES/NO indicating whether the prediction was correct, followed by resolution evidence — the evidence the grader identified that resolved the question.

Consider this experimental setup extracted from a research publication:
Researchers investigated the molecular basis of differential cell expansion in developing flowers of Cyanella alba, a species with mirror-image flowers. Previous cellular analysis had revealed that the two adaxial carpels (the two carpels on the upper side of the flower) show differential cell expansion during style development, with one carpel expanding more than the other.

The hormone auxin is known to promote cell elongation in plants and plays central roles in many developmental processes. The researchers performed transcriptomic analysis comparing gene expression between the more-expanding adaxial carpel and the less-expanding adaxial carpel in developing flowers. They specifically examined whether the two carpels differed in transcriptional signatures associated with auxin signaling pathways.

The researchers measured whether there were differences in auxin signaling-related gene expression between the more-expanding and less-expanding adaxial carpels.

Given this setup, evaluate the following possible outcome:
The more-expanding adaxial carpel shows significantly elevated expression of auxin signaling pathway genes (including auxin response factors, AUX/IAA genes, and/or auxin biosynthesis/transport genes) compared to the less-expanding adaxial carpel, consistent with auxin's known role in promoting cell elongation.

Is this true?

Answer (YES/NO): YES